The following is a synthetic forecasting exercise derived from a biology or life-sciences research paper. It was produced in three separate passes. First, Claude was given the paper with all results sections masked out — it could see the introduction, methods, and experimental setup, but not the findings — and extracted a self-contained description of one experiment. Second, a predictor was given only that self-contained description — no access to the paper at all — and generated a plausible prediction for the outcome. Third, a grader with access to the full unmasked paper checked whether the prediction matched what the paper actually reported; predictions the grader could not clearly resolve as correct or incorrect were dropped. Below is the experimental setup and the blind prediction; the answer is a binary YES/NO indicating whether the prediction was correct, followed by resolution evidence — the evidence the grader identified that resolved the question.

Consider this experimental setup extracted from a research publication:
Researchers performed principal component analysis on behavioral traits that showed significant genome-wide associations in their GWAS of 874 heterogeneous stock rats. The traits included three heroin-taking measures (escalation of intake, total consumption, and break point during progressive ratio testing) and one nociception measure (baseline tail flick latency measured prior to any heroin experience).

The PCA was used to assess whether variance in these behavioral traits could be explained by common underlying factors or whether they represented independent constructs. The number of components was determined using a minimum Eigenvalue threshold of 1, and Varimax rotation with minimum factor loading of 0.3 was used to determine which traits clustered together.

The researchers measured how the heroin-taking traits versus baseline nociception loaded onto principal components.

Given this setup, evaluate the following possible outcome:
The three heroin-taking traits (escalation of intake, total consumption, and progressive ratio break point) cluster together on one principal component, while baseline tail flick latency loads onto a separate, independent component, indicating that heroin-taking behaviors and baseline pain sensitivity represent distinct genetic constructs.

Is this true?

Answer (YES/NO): YES